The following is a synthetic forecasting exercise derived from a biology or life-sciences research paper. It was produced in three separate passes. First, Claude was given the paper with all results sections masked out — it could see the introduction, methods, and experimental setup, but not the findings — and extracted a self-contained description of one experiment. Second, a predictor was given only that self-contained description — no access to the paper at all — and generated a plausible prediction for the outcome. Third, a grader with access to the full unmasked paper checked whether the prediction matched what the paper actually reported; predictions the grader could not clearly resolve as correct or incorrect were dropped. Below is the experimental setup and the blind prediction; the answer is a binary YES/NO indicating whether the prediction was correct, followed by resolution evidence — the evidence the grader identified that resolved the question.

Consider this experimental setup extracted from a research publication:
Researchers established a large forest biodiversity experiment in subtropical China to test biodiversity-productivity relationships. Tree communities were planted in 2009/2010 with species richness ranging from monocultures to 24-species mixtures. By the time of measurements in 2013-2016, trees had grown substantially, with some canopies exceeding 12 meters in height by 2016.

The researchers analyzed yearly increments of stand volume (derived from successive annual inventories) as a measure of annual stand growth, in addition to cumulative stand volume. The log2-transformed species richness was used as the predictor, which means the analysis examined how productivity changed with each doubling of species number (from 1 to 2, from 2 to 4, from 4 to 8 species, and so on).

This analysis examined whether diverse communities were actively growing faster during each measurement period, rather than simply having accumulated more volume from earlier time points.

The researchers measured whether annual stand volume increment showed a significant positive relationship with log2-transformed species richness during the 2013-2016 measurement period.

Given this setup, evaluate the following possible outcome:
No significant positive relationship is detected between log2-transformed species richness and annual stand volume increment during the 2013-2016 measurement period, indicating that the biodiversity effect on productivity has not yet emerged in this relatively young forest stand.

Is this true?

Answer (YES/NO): NO